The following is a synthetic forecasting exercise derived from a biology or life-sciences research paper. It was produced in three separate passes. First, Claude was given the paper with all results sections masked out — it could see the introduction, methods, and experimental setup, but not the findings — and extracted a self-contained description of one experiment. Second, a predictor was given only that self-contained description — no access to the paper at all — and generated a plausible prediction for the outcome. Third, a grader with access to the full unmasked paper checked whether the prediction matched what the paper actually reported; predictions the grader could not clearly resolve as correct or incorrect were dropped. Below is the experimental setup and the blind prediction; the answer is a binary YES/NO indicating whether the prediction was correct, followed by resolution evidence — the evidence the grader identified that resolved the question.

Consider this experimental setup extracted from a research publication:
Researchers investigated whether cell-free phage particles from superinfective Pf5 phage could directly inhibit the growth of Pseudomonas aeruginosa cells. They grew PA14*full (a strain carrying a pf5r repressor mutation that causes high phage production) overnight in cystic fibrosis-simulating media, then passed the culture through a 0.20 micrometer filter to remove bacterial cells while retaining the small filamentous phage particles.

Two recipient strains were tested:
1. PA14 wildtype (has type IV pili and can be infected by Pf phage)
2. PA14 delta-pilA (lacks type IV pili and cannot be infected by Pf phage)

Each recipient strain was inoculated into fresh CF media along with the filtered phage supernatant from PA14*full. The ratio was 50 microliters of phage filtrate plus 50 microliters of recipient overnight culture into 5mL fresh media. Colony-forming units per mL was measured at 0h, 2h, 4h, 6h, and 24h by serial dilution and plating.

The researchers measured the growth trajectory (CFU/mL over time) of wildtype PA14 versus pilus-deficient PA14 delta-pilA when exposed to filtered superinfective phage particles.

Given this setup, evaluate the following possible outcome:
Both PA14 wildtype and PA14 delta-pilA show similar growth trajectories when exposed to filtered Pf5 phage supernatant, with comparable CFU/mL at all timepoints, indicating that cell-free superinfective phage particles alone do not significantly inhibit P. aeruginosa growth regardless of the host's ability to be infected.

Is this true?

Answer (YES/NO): NO